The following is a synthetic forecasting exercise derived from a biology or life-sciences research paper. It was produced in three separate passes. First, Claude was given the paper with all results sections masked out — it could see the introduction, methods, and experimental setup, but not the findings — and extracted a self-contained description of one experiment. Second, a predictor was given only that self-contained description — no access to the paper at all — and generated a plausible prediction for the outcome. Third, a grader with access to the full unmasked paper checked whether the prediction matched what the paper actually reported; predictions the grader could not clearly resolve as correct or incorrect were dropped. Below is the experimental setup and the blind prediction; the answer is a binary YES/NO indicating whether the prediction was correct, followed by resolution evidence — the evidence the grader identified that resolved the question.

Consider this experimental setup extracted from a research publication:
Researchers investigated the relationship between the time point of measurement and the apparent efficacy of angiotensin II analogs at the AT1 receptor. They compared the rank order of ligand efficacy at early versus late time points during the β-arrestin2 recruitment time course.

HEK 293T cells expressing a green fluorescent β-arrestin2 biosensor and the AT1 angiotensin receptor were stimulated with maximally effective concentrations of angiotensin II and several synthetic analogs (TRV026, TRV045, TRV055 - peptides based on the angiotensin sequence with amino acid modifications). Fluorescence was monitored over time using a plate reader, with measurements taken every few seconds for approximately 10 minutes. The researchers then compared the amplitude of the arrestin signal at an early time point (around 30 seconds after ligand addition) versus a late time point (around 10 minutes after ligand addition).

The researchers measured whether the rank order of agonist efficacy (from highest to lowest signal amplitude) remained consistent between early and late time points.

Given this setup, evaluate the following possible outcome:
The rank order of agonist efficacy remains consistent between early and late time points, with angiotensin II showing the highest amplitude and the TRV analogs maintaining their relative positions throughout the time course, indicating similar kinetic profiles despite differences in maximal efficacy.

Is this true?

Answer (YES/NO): NO